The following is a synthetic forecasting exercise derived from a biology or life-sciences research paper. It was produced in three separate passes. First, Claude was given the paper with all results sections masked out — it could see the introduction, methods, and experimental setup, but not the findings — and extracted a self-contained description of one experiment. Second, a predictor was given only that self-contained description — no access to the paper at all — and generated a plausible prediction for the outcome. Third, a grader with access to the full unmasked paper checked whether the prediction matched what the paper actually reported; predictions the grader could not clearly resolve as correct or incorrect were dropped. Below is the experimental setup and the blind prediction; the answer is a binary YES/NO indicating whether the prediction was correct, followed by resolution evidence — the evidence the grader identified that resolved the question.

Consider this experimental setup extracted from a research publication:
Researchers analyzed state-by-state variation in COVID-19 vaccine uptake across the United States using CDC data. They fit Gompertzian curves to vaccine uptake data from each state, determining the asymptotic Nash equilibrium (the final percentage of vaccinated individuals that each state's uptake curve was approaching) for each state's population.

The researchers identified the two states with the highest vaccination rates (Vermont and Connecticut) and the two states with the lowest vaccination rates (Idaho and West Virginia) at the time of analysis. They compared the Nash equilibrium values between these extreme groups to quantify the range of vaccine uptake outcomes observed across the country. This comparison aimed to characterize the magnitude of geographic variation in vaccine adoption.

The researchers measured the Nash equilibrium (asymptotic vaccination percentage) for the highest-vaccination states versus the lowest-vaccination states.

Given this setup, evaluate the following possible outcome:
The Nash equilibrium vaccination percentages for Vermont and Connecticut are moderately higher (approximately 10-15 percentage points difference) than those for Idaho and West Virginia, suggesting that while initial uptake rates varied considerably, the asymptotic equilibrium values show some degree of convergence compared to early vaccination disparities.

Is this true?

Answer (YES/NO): NO